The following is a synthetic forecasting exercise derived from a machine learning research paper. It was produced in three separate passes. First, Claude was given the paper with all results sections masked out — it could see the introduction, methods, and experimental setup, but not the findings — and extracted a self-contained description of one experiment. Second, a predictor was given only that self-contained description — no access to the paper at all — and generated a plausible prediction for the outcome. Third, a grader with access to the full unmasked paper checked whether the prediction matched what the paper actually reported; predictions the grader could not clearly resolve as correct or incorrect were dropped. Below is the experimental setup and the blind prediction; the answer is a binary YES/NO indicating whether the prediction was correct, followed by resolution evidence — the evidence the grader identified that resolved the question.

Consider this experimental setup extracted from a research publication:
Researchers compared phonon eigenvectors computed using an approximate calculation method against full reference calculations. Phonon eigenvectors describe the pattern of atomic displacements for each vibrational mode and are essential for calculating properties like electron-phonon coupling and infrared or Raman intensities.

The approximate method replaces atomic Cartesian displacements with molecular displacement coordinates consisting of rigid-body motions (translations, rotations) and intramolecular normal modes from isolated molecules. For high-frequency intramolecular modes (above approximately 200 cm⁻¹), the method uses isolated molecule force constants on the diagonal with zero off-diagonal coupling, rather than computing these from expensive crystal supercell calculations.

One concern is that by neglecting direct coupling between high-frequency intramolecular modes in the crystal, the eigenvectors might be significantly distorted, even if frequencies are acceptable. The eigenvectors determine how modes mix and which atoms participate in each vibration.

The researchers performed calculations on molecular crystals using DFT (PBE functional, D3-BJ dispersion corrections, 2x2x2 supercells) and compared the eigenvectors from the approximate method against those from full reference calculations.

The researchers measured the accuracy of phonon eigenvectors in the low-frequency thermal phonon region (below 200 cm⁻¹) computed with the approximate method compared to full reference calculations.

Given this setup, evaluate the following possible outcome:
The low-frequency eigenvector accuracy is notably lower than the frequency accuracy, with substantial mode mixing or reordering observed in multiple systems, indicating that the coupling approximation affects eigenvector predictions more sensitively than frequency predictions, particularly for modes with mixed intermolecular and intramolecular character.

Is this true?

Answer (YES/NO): NO